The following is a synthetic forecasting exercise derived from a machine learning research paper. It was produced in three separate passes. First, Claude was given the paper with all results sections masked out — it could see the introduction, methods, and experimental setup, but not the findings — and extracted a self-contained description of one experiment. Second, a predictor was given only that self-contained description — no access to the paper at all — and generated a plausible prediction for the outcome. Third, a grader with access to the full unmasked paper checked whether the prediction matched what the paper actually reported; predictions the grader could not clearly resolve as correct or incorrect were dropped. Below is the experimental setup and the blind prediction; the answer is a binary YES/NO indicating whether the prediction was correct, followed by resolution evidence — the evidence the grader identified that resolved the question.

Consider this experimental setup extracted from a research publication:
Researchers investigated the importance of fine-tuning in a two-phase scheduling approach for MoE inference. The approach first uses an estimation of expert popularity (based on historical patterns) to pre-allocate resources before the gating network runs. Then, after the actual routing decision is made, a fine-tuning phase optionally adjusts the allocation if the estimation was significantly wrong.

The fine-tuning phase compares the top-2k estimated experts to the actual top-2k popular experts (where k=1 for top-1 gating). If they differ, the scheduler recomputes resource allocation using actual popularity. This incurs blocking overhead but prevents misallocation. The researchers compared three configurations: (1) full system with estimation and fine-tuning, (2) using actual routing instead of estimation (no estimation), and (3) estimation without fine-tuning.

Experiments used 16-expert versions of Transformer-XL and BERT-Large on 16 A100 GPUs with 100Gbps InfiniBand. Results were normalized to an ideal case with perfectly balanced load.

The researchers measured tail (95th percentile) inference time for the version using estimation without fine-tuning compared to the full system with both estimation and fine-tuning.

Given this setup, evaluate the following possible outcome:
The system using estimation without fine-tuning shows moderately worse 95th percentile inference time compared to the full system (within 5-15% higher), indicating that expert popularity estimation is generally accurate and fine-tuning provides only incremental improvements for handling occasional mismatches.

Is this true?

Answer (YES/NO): NO